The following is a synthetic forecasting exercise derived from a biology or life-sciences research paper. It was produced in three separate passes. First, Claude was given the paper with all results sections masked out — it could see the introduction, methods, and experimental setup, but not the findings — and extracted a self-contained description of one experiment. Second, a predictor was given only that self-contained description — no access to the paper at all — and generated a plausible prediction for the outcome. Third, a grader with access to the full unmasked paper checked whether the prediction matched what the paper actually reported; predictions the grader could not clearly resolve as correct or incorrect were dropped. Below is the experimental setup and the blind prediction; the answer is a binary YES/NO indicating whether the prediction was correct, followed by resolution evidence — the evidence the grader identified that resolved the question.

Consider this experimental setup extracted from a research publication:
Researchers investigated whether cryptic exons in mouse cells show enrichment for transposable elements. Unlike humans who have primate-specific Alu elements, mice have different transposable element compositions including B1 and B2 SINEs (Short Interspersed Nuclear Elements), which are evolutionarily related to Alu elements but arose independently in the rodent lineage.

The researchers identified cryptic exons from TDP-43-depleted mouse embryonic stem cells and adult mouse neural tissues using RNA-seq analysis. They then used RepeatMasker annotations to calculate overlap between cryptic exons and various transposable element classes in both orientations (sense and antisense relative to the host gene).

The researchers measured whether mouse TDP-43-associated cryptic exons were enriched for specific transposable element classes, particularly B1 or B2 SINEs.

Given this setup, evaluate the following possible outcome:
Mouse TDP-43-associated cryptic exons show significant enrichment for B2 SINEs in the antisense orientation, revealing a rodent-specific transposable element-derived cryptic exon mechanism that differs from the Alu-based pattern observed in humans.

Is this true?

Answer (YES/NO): NO